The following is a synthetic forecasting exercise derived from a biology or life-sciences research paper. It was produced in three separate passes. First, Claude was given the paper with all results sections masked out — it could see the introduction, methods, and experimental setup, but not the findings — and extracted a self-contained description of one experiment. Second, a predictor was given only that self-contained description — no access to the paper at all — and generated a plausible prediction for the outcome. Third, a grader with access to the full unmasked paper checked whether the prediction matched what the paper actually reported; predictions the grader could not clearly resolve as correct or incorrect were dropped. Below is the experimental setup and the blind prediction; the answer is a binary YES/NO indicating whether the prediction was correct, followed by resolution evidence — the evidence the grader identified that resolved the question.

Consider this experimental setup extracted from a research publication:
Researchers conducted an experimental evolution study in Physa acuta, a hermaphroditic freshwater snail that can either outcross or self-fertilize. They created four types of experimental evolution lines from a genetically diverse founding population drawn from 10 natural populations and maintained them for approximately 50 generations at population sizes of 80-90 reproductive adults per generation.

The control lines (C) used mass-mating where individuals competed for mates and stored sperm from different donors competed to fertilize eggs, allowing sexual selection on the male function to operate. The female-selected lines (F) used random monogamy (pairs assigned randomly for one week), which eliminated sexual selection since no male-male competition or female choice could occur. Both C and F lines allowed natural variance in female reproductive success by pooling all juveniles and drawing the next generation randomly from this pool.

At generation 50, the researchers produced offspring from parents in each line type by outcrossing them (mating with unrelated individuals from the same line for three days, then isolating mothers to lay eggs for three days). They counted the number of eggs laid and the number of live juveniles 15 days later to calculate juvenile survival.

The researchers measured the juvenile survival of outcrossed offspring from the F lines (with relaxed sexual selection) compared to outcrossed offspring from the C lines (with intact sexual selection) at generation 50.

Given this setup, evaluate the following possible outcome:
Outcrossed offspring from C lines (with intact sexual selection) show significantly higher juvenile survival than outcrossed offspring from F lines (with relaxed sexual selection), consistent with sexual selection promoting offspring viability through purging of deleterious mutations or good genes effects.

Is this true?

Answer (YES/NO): YES